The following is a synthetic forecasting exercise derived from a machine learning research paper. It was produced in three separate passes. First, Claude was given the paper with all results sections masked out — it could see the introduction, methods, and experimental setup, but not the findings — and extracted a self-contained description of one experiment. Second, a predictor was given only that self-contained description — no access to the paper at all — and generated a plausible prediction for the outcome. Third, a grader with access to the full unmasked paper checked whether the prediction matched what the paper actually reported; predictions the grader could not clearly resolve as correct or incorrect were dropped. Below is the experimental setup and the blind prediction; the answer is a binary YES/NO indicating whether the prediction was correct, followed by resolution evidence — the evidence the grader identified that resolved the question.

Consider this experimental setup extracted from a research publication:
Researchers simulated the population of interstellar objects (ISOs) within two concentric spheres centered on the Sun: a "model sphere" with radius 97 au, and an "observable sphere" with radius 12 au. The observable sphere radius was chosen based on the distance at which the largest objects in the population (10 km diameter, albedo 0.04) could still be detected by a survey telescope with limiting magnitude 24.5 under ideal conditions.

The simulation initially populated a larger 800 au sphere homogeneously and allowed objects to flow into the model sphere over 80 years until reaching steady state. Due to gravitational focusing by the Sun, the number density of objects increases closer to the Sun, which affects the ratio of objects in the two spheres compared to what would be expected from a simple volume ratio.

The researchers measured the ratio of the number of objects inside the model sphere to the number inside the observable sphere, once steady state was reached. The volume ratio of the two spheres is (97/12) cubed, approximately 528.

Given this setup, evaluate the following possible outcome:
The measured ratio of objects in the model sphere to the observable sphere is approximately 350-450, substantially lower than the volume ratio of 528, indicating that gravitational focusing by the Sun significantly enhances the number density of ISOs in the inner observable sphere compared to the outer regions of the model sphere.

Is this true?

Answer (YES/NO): NO